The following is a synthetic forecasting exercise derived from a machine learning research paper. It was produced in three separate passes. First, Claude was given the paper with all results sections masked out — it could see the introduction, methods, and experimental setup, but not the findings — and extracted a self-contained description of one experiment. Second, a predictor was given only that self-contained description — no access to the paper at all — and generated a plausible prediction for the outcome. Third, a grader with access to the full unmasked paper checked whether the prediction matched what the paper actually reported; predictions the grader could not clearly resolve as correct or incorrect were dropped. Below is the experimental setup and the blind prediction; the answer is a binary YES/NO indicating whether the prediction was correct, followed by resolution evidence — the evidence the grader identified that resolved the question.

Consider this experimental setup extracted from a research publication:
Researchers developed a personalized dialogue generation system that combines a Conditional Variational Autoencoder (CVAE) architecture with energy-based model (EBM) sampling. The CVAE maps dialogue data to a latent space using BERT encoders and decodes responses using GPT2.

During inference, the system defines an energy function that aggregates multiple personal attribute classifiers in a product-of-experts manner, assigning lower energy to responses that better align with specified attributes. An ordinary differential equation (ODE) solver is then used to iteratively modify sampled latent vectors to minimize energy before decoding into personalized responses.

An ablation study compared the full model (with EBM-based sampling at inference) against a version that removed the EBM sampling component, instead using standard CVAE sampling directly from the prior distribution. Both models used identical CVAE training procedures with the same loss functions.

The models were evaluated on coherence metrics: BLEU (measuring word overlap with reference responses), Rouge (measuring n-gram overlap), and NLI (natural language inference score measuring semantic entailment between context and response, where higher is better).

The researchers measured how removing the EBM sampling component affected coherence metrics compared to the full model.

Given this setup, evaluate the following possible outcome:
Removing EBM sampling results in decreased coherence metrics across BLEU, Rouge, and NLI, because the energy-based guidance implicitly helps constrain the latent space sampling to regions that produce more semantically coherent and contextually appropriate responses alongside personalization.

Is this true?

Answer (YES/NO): NO